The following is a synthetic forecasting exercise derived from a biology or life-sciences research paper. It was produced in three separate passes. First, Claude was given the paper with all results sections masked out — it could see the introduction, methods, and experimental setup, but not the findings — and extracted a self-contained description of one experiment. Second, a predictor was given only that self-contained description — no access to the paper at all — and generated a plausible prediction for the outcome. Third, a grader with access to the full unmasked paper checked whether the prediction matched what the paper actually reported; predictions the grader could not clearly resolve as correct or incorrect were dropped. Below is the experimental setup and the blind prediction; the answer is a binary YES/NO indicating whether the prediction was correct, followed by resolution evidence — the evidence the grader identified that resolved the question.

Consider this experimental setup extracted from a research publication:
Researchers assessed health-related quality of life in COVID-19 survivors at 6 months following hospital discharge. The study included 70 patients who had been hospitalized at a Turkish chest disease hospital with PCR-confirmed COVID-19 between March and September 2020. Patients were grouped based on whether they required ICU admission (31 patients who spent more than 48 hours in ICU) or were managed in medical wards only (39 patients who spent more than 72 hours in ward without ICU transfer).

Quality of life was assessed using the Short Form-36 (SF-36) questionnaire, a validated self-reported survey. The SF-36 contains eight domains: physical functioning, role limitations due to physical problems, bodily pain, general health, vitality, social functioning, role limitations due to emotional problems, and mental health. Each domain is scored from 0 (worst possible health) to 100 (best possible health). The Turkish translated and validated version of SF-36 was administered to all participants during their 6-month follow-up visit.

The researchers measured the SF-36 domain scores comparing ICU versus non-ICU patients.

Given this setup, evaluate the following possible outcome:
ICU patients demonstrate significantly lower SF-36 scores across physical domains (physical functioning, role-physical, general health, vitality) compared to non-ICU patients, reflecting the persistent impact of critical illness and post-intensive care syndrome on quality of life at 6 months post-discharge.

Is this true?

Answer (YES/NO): NO